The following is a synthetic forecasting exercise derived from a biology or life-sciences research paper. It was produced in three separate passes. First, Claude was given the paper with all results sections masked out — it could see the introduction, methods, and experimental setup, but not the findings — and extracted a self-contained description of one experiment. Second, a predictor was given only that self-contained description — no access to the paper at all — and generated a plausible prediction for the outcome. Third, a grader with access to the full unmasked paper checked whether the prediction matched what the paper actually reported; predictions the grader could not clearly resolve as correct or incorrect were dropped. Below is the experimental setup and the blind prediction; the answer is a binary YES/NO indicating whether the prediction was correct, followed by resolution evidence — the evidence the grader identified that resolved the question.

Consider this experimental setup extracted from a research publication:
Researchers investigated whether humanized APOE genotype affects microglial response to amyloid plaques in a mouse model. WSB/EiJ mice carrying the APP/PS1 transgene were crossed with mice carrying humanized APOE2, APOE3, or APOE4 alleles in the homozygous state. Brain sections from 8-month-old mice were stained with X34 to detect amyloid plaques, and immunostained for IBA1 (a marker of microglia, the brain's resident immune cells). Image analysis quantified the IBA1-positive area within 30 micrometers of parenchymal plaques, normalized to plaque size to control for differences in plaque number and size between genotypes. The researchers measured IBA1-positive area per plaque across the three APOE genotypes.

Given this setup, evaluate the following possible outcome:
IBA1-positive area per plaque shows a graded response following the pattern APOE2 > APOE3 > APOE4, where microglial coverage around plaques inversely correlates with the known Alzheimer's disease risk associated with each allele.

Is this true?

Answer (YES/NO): NO